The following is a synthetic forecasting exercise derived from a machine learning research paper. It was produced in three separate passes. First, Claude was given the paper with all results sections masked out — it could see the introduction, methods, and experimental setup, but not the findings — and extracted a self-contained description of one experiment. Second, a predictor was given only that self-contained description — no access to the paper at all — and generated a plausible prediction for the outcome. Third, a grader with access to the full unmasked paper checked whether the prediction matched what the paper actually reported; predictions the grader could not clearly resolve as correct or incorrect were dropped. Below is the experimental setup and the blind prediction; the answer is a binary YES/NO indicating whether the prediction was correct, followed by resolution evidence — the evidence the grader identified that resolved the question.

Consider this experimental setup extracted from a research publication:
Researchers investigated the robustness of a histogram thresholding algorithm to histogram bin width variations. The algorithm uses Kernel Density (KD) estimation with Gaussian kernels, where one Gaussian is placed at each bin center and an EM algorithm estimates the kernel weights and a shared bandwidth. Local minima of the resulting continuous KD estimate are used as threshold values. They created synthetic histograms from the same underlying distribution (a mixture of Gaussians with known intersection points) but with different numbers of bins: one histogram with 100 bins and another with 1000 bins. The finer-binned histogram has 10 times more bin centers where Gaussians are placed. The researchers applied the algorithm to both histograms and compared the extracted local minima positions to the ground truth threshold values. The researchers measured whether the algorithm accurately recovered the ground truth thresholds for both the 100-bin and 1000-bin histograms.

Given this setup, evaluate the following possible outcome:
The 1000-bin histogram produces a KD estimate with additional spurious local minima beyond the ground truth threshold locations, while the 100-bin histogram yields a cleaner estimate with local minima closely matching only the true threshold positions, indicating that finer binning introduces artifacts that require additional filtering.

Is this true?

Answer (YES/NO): NO